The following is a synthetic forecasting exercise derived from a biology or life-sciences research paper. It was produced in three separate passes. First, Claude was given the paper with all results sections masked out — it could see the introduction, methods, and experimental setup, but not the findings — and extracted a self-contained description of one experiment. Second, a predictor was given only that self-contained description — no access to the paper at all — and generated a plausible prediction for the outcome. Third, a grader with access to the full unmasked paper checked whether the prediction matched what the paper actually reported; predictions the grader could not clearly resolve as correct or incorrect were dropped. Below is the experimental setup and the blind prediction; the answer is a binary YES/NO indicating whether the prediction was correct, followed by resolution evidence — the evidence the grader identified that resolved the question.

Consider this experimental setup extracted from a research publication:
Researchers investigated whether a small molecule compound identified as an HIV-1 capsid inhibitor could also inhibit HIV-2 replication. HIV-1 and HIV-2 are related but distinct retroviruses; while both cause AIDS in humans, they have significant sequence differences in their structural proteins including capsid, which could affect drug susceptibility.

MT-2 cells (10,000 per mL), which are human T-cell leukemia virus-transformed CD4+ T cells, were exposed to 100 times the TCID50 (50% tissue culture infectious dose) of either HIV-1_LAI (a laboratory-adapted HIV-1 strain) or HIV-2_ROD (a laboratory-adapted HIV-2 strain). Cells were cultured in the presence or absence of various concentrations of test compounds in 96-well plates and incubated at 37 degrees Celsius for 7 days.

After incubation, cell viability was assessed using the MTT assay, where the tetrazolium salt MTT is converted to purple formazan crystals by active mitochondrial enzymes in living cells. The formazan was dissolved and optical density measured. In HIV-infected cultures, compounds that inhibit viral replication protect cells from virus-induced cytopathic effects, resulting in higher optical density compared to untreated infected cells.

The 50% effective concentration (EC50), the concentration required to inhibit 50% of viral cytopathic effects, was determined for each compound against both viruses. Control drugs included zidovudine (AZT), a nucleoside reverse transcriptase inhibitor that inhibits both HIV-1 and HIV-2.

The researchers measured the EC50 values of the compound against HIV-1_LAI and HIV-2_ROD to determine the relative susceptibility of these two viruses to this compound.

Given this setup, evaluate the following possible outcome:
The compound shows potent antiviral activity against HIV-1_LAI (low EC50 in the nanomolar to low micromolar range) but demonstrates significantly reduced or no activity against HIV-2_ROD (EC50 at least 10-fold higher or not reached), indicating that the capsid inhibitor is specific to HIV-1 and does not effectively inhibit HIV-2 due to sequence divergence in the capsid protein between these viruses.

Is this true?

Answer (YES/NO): YES